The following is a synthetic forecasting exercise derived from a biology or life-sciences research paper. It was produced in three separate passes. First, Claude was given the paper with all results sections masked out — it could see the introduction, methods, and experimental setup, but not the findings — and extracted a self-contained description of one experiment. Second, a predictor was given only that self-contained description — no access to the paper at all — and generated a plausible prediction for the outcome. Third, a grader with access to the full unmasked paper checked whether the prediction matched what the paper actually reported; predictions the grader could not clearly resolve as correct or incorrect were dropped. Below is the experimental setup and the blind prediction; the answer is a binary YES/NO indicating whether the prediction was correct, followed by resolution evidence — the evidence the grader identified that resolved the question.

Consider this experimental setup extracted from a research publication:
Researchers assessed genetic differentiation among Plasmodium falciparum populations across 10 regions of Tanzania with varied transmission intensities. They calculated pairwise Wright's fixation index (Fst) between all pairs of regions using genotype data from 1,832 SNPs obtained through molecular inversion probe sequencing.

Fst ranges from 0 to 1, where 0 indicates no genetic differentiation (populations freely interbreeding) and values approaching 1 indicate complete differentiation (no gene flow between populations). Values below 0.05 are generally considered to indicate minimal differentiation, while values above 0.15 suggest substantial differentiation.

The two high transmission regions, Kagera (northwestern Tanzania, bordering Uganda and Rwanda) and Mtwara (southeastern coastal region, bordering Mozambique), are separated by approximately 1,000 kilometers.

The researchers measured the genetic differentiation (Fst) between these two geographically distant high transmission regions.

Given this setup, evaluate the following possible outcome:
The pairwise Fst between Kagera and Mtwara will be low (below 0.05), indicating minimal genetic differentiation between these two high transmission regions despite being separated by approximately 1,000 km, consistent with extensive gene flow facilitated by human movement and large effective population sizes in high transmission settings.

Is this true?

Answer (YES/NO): YES